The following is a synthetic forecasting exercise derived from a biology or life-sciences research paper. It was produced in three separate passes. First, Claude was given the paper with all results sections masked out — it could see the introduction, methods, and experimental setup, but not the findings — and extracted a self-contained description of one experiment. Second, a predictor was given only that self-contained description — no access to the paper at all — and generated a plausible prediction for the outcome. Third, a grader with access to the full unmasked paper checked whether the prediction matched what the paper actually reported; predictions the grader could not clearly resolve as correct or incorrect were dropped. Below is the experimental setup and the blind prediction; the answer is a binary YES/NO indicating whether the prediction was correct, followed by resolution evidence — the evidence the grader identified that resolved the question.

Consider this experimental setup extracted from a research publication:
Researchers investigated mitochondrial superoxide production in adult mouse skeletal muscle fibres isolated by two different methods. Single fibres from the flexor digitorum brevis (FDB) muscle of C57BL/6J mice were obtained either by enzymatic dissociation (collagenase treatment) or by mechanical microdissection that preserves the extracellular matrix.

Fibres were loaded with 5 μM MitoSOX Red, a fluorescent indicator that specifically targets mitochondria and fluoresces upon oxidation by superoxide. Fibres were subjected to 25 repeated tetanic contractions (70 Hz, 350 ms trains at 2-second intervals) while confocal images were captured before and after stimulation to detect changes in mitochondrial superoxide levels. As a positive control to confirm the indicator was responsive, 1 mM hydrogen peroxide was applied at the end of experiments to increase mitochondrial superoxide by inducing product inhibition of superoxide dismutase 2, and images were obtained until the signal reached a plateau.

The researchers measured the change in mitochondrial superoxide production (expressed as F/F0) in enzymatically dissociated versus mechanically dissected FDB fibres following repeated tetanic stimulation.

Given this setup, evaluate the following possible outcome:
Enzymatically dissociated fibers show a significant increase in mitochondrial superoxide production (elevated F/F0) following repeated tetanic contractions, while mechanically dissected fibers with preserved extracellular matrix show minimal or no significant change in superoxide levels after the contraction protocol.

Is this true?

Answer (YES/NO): NO